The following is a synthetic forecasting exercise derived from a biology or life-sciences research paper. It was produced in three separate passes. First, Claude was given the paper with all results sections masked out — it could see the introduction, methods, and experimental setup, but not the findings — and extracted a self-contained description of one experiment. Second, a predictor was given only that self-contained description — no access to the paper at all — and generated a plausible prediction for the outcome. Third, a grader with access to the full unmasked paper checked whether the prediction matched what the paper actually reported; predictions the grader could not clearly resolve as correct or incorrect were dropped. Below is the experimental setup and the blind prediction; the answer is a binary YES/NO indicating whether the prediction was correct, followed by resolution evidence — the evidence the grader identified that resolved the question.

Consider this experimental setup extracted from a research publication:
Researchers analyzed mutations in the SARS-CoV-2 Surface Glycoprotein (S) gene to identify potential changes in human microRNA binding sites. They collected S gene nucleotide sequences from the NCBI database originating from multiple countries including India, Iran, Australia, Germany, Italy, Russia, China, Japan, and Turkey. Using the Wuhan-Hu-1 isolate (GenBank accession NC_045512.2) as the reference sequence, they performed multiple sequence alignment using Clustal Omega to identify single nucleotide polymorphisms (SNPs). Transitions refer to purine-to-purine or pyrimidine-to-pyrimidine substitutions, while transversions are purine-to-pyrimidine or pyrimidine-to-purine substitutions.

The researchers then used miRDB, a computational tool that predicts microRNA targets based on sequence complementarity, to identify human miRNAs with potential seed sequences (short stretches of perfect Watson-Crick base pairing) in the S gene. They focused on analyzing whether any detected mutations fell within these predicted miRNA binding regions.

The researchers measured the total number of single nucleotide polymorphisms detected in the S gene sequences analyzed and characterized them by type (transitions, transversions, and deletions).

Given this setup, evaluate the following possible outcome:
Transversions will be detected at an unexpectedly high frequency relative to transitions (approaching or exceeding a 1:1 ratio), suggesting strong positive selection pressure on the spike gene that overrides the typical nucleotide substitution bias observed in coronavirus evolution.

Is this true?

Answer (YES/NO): YES